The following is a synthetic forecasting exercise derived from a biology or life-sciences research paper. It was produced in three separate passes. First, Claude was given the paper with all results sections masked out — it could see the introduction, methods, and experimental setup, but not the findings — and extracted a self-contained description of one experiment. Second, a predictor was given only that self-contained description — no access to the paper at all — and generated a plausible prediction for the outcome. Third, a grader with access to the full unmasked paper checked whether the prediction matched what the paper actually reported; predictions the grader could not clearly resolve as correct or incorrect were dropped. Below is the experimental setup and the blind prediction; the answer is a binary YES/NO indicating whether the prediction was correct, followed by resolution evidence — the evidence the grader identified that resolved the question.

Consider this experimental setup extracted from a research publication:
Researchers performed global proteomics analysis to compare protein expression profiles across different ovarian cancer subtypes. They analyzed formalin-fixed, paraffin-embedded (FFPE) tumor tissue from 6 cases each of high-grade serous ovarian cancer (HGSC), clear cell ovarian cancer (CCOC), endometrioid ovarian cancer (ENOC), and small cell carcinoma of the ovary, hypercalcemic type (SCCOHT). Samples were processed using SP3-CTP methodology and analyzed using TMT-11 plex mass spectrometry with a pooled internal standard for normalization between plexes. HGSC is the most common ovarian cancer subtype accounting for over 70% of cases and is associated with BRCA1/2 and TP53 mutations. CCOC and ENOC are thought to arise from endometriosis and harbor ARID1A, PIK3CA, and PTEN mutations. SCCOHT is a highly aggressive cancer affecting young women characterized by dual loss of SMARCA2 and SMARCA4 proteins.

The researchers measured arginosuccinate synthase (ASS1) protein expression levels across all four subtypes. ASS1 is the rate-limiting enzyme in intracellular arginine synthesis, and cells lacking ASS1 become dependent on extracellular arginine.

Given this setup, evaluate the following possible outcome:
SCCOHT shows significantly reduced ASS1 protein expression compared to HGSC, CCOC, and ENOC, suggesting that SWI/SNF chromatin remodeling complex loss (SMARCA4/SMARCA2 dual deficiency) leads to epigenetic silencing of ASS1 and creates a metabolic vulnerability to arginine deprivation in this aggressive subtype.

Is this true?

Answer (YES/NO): NO